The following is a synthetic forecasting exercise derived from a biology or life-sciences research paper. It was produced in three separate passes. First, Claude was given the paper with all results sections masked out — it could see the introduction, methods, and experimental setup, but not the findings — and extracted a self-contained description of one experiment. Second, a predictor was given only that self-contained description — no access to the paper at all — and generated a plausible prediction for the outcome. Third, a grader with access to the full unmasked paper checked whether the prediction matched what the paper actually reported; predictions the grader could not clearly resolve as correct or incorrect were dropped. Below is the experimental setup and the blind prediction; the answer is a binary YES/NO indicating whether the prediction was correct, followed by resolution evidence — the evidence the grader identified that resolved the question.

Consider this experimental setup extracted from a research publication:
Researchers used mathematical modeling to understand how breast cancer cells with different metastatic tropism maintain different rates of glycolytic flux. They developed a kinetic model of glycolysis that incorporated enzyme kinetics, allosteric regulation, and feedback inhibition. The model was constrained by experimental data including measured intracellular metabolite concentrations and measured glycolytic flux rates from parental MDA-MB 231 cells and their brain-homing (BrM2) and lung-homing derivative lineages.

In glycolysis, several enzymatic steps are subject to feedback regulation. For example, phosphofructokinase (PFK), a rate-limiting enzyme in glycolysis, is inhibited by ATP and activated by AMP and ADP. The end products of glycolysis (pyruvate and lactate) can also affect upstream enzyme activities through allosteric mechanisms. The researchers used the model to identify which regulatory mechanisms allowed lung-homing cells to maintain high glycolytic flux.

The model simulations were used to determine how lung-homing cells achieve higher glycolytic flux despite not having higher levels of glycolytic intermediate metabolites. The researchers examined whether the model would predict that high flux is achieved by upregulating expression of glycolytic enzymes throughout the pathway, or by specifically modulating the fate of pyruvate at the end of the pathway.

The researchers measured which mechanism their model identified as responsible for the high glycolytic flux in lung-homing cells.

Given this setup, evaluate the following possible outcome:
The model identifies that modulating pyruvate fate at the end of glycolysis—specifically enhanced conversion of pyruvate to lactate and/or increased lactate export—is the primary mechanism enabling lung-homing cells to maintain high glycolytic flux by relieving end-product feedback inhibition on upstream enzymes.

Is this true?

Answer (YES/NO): YES